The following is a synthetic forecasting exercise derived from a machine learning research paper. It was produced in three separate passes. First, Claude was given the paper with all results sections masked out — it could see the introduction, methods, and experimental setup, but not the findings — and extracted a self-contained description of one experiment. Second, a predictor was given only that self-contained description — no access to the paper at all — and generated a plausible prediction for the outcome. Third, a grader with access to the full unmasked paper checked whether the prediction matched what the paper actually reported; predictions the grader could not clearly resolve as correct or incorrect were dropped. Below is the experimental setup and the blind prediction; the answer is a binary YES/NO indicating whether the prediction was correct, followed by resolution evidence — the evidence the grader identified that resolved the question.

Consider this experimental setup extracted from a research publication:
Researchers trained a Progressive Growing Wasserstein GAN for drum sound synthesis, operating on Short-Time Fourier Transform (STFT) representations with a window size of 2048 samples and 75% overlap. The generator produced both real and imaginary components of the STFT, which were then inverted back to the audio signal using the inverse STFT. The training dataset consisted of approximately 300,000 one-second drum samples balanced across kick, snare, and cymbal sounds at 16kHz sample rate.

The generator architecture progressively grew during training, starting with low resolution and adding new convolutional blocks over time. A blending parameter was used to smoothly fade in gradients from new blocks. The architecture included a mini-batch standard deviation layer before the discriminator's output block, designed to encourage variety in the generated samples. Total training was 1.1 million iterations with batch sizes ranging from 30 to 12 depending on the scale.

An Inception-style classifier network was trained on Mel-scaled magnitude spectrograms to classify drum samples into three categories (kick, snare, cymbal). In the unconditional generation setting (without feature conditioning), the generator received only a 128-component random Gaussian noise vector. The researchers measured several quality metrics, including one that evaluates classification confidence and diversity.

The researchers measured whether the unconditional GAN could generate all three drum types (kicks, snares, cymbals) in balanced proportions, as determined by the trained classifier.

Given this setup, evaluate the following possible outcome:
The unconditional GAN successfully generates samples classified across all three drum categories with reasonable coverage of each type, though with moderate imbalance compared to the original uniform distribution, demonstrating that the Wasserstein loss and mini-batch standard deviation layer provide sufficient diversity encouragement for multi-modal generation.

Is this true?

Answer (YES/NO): YES